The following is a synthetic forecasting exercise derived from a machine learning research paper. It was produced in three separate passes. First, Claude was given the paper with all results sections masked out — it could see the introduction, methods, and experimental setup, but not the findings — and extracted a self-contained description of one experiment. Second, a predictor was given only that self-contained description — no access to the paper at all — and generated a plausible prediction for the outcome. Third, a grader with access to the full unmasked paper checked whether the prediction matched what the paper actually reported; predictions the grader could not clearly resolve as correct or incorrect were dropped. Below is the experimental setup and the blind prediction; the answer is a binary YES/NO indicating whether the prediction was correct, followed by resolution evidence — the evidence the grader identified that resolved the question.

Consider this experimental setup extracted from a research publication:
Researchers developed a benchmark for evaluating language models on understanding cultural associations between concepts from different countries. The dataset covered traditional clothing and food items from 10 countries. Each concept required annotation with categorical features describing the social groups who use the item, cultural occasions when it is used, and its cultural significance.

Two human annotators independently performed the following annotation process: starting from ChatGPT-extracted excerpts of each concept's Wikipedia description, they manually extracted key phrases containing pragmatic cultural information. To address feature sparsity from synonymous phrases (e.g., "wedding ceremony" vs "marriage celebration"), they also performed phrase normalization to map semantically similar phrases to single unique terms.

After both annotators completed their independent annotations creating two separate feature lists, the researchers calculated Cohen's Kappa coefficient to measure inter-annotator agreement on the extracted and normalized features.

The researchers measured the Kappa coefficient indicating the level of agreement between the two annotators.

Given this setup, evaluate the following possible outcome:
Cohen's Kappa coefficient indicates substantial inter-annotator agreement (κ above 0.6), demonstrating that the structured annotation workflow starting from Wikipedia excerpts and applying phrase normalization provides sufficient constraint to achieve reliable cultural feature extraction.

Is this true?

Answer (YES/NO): YES